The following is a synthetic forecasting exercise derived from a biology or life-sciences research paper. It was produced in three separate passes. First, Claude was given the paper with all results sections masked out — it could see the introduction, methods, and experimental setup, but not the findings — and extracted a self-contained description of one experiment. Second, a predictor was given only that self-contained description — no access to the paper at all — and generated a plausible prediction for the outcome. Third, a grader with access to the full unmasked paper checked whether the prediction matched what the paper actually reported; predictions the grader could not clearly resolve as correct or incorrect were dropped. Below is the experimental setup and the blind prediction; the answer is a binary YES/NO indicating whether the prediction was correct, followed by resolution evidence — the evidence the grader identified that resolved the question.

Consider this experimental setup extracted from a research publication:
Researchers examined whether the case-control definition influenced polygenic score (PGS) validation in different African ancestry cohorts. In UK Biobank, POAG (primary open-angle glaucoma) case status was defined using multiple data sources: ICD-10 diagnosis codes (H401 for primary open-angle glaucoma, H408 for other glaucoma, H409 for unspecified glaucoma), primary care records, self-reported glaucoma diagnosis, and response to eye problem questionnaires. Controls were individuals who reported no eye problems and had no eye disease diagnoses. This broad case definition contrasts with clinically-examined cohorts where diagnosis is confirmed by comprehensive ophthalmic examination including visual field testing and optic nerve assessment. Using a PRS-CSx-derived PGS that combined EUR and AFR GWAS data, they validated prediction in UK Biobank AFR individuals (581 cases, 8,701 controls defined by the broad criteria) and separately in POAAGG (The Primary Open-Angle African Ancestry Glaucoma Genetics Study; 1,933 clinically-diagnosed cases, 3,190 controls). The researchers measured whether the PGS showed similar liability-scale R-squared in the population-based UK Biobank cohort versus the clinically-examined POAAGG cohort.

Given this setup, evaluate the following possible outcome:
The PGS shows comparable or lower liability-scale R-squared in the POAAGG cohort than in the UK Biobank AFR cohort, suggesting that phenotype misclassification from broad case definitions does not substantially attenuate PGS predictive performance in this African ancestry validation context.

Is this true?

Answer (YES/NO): NO